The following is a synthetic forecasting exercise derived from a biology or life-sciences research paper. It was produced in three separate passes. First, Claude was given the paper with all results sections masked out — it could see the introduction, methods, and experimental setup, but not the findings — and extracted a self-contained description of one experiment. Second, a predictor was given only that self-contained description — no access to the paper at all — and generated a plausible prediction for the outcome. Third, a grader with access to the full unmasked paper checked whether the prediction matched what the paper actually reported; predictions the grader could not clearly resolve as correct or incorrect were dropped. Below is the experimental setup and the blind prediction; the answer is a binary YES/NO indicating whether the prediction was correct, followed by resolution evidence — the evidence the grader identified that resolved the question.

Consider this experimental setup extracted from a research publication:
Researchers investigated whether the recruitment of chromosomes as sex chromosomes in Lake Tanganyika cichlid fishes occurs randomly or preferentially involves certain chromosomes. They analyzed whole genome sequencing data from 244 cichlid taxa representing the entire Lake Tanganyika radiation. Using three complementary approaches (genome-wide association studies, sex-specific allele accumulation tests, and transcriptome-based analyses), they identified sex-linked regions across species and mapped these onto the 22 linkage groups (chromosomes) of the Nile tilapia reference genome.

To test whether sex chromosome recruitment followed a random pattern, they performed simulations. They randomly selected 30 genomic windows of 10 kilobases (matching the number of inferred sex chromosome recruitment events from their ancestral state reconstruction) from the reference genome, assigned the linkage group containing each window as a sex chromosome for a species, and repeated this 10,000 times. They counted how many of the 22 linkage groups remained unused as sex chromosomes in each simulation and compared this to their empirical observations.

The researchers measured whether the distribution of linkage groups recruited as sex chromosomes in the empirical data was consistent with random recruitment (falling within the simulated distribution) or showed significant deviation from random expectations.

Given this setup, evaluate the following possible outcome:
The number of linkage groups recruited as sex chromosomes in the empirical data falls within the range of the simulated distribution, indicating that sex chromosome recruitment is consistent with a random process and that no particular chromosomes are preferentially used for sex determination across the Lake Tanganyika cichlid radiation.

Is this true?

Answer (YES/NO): NO